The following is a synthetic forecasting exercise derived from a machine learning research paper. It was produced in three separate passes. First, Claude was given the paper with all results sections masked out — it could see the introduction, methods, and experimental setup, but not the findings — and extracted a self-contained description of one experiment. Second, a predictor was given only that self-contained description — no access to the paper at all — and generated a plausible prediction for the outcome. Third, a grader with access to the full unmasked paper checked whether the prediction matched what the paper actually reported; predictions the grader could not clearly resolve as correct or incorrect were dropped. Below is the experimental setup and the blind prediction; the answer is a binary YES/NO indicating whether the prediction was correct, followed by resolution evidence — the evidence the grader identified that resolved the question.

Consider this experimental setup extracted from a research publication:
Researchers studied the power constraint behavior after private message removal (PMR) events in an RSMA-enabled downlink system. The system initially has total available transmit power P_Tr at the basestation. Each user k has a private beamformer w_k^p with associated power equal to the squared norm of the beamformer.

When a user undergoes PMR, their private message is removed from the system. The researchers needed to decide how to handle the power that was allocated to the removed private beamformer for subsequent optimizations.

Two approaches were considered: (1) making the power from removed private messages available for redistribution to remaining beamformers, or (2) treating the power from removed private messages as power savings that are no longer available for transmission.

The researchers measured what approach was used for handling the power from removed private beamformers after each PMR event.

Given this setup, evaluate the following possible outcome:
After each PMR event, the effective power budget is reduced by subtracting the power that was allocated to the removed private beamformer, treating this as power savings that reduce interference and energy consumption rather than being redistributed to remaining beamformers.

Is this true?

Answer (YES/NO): YES